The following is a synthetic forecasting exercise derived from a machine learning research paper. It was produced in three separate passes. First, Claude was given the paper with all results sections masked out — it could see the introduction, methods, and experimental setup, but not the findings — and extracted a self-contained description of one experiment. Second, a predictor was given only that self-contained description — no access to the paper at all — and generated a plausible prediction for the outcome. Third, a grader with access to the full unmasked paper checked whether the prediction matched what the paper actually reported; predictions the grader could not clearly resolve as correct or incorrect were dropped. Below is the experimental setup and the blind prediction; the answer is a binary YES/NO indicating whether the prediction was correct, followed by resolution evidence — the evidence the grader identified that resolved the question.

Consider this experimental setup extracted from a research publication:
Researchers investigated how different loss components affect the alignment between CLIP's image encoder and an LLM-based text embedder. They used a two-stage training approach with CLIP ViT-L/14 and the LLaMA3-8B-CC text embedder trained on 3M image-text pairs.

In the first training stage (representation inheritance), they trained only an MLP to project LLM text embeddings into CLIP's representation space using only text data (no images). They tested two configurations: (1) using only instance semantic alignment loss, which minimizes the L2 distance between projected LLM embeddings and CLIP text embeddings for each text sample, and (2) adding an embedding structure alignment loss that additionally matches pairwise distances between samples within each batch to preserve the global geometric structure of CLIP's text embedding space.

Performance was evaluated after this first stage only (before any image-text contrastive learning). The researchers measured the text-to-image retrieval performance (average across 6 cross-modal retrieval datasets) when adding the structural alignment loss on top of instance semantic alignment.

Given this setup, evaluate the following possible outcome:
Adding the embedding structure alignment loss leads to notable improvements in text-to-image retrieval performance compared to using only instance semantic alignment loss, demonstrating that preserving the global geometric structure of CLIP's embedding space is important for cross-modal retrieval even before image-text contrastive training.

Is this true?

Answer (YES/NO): NO